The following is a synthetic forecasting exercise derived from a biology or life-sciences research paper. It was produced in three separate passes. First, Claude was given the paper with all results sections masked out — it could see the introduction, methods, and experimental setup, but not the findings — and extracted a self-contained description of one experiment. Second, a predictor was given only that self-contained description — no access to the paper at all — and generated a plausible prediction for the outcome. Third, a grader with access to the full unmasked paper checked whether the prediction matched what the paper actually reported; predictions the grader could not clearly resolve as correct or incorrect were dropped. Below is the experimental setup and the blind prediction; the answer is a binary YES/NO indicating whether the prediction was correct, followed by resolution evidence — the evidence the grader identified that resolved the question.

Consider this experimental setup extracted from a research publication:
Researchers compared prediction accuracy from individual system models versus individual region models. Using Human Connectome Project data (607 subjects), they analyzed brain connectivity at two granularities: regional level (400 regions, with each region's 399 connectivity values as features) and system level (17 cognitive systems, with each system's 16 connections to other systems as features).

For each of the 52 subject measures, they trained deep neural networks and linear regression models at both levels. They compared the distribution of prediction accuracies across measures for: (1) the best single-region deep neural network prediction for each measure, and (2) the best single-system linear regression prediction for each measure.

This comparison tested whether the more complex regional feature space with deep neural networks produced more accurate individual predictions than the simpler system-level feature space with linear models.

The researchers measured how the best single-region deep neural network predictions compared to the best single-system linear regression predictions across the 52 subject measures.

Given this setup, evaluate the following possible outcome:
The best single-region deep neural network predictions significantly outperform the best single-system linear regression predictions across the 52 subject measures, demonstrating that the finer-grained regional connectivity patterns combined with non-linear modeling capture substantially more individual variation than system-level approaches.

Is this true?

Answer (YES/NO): YES